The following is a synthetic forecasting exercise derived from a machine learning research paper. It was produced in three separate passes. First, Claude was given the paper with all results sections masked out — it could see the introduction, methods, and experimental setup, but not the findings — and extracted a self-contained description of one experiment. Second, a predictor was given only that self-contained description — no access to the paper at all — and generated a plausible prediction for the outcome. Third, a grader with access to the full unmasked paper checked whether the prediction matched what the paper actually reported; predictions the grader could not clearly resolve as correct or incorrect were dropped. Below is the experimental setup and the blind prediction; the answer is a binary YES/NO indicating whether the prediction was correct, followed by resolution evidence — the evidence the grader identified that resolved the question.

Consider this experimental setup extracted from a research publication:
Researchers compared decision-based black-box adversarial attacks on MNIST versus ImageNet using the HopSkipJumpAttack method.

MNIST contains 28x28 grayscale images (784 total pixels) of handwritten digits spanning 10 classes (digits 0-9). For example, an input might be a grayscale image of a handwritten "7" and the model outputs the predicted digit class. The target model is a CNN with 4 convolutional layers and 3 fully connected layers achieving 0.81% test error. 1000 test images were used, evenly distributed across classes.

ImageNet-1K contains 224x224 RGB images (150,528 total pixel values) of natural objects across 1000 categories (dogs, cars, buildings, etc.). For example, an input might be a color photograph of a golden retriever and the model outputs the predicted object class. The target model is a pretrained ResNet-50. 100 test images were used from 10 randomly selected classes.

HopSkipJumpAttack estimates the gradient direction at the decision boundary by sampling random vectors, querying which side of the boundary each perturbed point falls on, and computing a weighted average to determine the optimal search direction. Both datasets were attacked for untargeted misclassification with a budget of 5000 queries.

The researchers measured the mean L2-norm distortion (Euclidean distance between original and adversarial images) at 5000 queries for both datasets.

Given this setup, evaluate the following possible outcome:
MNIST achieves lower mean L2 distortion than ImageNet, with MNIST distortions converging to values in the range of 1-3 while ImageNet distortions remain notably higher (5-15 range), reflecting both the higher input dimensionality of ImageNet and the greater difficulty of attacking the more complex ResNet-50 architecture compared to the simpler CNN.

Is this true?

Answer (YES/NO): NO